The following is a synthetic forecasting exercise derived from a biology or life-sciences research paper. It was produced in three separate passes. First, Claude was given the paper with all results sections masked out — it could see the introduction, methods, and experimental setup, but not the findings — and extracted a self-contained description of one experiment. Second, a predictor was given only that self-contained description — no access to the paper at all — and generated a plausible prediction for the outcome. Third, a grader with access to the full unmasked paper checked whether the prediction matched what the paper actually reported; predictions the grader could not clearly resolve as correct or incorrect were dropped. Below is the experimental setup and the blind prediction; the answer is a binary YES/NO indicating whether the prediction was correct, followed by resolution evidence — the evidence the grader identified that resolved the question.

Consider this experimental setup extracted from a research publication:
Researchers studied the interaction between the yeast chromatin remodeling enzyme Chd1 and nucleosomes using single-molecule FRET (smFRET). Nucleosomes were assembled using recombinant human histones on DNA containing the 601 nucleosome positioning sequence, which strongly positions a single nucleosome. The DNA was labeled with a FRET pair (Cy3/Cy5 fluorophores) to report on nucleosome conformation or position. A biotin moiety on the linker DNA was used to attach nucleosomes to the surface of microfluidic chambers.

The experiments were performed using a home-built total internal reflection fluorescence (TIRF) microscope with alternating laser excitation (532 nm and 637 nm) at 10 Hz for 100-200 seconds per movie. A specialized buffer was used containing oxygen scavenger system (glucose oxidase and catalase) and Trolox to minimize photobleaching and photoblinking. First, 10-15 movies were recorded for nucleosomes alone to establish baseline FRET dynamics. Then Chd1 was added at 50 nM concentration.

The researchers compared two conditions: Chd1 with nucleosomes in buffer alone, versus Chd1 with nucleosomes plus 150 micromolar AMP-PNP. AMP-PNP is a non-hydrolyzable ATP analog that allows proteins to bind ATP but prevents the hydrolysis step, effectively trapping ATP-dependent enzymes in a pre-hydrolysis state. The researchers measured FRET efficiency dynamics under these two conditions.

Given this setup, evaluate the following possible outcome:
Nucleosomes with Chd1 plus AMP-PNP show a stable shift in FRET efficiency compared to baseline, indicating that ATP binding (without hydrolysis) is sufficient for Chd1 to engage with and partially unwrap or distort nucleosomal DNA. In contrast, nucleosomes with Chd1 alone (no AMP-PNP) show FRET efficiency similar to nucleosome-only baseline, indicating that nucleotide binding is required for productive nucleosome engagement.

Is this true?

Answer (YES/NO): NO